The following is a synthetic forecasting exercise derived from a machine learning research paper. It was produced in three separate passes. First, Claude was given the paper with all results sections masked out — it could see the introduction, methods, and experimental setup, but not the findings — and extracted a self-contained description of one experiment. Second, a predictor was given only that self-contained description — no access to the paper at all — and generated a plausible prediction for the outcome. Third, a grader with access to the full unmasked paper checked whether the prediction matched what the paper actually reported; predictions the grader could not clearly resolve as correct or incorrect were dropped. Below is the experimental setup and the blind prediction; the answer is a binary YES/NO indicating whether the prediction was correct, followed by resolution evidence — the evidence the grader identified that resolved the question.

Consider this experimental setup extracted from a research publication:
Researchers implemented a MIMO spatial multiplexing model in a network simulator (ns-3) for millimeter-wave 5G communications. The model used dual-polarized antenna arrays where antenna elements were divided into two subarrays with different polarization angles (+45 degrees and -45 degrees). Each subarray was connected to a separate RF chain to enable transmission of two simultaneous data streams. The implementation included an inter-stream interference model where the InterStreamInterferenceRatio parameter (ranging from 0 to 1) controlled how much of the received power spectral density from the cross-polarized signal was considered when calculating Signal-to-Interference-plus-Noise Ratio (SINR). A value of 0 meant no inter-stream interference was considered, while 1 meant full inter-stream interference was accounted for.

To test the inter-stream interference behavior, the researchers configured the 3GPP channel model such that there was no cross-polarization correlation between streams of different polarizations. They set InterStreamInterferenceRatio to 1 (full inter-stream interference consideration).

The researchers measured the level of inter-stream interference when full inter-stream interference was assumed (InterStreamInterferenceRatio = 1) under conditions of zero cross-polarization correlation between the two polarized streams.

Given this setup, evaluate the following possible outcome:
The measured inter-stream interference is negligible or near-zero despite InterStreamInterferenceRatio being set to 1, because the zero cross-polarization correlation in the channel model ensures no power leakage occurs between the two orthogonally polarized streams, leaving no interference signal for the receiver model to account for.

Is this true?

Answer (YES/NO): YES